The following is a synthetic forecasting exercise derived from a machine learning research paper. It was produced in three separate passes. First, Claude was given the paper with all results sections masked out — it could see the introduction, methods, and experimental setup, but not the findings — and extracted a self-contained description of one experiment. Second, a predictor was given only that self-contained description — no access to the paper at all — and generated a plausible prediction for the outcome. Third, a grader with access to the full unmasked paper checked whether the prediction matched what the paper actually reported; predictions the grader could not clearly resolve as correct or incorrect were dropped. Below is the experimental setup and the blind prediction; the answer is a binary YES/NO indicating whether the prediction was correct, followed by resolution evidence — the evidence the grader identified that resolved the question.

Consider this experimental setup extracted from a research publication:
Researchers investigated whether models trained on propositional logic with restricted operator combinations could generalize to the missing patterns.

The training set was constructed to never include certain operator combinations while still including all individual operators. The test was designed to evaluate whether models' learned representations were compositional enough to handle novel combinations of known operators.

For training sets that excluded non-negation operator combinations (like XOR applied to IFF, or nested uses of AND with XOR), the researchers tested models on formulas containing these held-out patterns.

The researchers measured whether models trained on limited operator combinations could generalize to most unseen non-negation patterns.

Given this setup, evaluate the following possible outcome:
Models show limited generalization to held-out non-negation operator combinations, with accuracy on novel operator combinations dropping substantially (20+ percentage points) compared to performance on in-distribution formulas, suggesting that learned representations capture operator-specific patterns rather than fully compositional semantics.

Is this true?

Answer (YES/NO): NO